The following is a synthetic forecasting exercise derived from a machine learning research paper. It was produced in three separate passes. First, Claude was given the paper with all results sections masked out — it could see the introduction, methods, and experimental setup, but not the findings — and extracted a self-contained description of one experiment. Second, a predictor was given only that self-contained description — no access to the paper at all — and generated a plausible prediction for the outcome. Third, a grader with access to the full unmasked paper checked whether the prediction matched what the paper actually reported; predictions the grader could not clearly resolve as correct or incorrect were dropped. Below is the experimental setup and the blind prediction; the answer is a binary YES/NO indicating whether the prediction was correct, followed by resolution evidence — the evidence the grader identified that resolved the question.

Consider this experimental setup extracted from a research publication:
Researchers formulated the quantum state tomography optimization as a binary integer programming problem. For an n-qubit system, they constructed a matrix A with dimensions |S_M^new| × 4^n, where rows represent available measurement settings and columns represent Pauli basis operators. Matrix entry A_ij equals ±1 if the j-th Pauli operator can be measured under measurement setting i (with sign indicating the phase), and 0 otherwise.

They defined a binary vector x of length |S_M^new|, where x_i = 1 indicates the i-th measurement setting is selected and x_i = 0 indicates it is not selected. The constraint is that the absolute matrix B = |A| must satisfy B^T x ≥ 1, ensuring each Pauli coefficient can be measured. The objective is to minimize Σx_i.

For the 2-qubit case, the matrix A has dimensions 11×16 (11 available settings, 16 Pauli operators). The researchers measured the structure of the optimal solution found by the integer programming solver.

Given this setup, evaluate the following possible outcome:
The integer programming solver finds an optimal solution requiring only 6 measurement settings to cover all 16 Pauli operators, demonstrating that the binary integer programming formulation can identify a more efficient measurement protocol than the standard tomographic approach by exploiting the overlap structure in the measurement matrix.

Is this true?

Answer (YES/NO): YES